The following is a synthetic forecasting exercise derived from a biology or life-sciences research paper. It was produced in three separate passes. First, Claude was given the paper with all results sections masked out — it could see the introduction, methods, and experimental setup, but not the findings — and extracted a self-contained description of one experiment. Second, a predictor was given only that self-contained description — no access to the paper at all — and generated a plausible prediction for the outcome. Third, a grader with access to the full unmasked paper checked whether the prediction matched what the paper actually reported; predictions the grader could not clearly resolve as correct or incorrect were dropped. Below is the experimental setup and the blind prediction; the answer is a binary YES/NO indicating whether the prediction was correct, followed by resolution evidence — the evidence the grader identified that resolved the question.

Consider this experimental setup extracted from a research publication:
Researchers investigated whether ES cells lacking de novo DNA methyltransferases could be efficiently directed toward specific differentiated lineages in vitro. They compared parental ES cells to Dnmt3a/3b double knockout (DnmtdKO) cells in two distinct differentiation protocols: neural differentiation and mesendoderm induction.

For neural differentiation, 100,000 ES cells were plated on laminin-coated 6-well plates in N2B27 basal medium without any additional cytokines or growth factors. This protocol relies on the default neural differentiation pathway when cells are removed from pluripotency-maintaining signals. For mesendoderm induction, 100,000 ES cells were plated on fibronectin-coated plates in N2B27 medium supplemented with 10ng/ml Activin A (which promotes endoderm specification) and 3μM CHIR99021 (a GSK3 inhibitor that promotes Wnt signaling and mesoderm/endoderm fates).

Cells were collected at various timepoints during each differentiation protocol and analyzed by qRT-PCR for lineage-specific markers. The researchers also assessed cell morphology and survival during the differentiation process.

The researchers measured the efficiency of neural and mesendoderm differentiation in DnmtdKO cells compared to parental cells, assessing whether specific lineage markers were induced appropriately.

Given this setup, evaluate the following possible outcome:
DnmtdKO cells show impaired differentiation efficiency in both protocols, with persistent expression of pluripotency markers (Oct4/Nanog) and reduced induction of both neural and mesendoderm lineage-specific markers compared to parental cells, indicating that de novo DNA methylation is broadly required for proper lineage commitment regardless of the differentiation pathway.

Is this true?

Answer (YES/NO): NO